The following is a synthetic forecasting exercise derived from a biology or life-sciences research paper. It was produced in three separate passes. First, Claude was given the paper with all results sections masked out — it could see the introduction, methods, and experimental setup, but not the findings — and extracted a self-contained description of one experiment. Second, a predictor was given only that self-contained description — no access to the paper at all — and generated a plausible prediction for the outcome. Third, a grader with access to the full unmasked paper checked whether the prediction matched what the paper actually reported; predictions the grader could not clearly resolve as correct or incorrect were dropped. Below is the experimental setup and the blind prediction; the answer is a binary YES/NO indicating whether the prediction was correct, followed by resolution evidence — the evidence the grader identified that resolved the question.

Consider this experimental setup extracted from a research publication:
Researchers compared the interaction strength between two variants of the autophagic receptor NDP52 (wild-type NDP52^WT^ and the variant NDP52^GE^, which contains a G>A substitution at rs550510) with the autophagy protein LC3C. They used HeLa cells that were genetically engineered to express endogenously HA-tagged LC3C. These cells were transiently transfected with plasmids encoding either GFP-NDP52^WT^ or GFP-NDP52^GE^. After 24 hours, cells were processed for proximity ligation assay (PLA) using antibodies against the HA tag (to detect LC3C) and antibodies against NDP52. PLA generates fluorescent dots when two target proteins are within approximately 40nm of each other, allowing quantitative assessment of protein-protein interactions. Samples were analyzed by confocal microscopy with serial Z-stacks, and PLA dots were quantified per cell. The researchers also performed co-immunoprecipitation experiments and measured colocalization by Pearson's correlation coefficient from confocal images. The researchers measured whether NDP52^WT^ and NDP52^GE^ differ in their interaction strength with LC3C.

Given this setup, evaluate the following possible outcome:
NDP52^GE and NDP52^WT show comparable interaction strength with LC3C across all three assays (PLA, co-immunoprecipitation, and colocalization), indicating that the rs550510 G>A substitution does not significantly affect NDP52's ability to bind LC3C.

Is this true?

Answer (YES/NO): NO